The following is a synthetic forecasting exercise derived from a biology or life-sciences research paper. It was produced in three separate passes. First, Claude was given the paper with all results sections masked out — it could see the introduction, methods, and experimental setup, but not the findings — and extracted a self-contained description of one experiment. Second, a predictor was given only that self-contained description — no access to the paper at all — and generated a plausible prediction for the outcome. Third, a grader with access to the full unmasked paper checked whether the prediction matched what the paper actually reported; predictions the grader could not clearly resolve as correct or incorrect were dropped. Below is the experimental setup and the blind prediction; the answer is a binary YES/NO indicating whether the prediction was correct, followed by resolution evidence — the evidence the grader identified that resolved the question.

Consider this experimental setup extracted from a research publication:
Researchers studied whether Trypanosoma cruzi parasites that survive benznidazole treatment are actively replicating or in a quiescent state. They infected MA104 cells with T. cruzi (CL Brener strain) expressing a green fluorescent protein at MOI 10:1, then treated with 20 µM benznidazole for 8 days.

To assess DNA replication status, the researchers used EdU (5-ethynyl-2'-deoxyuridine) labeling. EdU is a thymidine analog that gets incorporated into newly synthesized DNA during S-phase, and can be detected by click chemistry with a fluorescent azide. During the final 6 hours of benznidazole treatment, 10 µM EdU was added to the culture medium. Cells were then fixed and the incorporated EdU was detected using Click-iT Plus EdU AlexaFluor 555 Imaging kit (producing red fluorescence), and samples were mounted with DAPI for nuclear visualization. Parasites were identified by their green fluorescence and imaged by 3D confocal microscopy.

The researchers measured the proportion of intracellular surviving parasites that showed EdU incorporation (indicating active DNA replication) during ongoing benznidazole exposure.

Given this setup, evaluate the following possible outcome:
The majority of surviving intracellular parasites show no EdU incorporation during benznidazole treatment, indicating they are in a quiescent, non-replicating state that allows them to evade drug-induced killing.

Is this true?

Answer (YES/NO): YES